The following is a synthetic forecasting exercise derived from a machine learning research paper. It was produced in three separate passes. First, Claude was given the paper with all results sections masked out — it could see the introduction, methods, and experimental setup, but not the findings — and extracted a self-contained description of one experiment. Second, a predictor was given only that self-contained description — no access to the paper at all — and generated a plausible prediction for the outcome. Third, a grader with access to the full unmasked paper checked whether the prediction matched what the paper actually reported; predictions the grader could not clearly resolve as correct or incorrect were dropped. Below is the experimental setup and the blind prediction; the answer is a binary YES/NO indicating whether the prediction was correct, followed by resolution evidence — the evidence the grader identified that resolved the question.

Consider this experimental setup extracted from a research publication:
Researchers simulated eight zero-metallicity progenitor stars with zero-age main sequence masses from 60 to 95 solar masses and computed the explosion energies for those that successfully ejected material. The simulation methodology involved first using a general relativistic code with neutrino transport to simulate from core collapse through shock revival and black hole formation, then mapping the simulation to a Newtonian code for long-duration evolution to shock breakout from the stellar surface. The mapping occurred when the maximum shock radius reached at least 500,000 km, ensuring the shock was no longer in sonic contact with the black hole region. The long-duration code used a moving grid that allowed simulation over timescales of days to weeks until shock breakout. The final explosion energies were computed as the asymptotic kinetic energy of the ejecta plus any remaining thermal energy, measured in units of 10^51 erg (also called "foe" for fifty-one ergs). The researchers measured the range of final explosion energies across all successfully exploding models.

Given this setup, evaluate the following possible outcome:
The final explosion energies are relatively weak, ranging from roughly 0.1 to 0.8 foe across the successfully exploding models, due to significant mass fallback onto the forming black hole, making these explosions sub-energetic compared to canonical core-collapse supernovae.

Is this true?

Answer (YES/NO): NO